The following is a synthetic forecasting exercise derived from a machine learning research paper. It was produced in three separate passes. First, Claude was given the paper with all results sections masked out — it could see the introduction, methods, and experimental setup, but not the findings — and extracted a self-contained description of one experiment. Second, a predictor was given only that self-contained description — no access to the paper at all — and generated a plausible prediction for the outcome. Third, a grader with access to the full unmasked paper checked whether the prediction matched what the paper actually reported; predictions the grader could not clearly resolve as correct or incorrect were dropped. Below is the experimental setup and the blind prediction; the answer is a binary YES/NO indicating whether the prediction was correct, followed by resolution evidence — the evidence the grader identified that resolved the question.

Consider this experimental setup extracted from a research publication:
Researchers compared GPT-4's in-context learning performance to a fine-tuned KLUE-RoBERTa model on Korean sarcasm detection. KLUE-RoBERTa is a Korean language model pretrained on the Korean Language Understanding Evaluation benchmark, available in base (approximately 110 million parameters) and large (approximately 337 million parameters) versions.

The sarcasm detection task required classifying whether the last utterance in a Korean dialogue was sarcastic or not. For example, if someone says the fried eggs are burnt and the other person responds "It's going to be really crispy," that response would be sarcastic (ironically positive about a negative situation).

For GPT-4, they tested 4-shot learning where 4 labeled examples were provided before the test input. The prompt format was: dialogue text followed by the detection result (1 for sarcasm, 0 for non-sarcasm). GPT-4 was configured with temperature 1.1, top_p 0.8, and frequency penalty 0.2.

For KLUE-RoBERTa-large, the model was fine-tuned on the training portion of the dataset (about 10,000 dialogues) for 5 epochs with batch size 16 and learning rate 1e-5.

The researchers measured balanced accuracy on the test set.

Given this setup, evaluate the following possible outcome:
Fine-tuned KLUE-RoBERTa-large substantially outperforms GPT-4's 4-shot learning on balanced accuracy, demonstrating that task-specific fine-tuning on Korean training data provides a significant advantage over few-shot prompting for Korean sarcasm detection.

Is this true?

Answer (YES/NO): NO